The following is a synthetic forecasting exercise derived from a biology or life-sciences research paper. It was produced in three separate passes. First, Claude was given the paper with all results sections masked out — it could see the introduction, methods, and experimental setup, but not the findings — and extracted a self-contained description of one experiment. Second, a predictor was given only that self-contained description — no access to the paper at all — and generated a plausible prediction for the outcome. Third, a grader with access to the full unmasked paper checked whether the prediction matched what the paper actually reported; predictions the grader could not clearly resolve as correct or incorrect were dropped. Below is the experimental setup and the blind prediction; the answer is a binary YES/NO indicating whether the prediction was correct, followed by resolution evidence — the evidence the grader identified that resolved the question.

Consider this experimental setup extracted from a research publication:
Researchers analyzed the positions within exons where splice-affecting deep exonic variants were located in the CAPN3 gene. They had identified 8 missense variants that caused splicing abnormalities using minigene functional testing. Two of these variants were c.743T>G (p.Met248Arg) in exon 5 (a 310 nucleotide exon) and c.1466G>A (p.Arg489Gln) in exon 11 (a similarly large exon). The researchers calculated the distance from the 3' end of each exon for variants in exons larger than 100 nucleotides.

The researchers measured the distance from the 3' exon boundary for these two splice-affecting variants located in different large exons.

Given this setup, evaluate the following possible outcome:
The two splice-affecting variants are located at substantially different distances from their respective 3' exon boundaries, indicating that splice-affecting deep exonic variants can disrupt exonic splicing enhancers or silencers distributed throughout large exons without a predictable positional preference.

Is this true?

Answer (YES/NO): NO